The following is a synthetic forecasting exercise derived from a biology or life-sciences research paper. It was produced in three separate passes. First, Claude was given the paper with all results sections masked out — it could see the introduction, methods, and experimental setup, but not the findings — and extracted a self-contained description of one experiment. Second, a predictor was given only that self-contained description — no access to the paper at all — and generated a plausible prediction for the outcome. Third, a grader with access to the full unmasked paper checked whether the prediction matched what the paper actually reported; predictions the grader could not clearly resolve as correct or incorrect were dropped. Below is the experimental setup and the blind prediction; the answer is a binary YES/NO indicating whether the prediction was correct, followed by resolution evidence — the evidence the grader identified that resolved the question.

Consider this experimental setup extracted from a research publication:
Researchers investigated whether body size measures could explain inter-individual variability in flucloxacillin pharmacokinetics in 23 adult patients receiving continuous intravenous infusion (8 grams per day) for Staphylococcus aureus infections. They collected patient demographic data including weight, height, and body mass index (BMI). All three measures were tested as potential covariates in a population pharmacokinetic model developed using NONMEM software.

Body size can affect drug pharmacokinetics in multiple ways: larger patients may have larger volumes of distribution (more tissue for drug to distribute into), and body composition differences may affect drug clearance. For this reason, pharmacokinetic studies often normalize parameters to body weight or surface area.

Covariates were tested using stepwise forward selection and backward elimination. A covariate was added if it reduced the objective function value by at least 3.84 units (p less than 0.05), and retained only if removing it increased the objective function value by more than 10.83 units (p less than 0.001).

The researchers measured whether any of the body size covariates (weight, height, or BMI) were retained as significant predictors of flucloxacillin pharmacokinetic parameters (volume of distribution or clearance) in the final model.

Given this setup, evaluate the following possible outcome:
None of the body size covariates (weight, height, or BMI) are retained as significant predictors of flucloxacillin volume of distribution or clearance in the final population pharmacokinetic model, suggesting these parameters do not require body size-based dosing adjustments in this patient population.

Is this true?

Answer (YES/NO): YES